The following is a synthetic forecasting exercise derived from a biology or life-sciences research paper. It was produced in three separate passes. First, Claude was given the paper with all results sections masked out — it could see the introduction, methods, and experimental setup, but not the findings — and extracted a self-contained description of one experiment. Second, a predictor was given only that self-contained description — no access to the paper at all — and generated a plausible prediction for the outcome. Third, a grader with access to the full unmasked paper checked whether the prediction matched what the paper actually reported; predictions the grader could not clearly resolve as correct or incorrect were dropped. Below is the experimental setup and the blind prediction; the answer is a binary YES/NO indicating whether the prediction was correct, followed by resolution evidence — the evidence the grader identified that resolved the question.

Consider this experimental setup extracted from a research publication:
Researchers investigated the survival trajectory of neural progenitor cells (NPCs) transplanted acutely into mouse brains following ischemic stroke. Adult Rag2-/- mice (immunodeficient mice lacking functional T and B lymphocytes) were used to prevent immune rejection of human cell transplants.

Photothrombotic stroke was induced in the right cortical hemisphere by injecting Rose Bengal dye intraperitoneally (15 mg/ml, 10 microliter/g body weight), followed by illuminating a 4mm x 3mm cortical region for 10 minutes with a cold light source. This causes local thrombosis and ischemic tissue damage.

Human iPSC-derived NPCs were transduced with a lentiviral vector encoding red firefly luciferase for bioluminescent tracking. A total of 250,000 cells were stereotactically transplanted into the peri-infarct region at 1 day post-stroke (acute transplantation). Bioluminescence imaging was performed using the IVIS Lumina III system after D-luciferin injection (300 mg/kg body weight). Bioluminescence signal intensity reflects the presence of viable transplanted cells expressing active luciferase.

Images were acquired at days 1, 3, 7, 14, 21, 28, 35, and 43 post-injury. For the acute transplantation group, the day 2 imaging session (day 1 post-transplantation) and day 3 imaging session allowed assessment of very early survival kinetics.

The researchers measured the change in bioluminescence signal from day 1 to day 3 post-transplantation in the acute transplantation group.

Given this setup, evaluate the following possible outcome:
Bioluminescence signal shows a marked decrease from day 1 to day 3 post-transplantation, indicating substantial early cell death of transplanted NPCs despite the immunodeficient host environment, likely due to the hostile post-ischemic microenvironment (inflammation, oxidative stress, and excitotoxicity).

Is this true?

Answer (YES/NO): YES